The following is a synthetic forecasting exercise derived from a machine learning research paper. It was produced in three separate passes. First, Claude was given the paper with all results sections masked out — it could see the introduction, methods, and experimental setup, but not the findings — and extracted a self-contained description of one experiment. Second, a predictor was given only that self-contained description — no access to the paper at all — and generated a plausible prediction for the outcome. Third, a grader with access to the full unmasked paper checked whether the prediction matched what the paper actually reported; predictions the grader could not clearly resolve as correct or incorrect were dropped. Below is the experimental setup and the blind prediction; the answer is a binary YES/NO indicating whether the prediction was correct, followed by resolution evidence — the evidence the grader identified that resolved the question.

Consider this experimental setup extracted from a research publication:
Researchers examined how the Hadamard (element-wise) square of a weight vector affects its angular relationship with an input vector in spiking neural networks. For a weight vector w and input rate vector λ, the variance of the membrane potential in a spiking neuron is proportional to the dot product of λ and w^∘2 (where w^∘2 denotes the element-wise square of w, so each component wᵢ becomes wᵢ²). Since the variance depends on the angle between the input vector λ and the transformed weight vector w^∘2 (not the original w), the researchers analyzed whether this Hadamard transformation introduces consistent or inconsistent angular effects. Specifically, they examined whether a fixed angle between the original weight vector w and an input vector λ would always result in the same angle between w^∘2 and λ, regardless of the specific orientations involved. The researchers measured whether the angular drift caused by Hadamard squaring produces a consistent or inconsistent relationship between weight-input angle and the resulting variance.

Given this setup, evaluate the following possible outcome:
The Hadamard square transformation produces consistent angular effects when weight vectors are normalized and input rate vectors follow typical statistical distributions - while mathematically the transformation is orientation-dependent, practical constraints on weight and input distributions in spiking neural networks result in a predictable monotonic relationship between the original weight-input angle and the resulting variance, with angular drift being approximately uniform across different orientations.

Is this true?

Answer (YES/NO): NO